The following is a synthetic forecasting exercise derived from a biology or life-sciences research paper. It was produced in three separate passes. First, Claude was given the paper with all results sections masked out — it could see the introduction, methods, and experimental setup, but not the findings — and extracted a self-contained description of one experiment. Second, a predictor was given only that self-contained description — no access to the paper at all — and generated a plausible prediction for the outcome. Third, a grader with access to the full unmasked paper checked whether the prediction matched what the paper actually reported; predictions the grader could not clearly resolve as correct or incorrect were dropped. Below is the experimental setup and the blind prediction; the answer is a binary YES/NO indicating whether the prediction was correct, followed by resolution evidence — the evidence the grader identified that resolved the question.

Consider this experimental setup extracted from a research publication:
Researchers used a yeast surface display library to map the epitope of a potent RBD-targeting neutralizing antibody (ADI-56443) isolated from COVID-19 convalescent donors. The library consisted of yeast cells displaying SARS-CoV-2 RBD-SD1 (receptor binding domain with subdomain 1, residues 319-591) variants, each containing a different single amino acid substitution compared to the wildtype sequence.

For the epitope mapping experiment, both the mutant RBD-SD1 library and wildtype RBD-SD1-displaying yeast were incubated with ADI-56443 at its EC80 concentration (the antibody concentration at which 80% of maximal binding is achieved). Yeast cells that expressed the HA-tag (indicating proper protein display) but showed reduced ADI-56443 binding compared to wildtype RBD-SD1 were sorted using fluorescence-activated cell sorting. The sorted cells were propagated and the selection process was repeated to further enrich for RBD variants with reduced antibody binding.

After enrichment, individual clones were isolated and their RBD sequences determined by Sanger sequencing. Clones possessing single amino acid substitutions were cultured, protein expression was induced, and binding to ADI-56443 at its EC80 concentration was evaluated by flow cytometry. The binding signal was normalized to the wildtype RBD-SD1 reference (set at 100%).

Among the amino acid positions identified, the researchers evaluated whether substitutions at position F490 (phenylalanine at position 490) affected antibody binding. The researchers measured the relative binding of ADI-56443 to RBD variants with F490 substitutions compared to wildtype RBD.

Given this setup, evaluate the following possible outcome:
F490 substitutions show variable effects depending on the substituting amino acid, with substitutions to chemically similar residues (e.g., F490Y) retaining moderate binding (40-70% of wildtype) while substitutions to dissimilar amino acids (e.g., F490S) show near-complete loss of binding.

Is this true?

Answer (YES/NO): NO